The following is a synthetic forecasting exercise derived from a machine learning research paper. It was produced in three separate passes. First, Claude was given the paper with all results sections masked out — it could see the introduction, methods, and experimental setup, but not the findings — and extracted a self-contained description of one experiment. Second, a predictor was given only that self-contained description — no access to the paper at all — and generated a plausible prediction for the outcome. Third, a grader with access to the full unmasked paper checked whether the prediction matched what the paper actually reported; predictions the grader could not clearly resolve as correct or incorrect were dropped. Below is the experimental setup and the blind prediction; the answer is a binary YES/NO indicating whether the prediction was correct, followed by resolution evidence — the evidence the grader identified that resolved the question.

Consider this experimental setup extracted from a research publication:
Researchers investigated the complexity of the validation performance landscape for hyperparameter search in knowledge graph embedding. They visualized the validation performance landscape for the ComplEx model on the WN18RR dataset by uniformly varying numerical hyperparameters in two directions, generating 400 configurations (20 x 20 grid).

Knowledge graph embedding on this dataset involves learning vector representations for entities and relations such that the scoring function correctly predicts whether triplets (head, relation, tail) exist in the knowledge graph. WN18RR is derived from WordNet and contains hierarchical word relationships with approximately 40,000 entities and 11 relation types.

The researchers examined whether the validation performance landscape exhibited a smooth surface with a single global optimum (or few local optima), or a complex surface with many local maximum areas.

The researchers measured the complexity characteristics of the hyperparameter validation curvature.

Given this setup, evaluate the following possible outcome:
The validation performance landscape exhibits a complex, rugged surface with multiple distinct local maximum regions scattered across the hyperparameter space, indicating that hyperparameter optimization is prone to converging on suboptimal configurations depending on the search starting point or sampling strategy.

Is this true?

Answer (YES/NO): YES